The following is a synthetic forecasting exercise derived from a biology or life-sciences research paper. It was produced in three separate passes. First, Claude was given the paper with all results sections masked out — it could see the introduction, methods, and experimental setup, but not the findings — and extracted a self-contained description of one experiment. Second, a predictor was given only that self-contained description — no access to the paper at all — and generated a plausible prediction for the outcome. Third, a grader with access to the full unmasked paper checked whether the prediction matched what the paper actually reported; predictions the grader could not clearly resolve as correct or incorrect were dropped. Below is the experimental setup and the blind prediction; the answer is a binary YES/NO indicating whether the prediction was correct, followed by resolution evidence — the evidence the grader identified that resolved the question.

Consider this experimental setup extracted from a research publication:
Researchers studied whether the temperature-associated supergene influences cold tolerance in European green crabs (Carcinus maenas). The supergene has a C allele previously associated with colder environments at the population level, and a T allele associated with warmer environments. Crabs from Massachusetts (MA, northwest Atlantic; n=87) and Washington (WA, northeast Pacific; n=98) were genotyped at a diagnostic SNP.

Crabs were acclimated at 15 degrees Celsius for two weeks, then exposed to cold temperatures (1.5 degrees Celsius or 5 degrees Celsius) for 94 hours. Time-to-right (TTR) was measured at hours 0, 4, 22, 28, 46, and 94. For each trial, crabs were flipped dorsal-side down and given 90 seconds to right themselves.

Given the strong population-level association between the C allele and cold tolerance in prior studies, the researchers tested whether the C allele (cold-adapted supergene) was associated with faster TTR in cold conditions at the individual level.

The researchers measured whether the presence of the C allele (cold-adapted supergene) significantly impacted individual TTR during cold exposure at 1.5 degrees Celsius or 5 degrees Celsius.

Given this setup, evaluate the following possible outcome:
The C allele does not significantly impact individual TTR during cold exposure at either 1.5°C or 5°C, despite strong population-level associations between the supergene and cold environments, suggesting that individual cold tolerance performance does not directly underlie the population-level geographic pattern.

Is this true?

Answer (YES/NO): YES